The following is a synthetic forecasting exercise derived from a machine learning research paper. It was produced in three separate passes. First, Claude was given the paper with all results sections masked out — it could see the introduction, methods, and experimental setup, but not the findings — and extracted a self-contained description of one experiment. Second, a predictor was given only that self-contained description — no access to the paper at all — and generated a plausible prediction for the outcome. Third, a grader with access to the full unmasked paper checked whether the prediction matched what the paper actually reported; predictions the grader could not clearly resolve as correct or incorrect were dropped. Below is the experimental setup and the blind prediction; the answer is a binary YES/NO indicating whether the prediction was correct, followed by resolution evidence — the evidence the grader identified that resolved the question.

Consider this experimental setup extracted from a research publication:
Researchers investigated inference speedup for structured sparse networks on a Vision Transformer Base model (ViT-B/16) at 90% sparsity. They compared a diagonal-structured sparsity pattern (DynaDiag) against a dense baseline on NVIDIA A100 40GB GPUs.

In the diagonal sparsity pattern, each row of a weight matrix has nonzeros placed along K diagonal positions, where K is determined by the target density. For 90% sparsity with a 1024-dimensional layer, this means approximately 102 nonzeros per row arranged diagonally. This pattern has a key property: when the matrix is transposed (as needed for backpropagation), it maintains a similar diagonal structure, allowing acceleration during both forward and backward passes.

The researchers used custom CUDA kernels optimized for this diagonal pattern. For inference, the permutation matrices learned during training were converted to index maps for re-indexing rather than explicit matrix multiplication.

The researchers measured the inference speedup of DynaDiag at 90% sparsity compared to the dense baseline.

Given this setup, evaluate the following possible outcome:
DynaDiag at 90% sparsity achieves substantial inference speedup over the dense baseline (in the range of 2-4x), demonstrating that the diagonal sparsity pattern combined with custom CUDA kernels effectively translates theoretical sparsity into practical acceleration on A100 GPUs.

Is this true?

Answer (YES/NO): YES